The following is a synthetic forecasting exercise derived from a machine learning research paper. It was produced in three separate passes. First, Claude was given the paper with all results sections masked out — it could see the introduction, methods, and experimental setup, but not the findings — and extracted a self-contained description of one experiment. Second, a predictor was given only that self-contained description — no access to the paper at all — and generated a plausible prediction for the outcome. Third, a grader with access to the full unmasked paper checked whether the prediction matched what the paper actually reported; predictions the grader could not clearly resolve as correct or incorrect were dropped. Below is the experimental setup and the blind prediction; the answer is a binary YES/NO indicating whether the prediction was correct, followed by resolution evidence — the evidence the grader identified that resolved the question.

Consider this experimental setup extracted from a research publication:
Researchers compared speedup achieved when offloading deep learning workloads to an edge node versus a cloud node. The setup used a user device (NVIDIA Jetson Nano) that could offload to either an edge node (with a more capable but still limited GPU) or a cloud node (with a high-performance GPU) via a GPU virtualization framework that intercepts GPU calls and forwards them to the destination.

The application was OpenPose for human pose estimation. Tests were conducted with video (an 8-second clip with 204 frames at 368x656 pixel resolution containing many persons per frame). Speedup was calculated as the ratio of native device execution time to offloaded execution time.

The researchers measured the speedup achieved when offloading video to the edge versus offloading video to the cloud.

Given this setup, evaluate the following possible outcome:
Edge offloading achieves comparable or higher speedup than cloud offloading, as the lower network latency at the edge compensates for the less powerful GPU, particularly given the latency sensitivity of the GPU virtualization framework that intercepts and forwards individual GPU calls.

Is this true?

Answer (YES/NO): NO